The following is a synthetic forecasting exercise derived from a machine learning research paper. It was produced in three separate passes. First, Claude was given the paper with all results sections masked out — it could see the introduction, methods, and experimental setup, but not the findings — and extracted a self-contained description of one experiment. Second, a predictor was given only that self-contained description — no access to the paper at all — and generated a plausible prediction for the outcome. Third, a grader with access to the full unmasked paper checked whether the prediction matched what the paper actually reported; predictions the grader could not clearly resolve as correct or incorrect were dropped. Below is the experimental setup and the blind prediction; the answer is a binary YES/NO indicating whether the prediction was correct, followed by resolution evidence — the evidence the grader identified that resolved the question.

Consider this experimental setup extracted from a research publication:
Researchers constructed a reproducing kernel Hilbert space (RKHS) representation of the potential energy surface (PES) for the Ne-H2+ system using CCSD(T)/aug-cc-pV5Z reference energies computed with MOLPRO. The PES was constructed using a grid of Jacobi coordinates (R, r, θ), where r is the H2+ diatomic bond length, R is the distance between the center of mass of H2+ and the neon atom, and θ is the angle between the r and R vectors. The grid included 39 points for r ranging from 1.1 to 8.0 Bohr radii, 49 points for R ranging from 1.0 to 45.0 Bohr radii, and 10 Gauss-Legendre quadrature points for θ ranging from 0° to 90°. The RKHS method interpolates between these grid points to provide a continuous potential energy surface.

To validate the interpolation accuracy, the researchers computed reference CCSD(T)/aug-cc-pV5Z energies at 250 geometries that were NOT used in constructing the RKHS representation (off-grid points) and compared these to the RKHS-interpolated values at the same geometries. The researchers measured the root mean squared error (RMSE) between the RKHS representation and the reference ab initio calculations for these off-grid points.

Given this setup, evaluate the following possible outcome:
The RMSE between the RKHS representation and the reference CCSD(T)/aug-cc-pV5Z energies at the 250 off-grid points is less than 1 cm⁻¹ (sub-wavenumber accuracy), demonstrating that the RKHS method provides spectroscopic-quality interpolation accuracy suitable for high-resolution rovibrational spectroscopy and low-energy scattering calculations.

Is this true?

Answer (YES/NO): NO